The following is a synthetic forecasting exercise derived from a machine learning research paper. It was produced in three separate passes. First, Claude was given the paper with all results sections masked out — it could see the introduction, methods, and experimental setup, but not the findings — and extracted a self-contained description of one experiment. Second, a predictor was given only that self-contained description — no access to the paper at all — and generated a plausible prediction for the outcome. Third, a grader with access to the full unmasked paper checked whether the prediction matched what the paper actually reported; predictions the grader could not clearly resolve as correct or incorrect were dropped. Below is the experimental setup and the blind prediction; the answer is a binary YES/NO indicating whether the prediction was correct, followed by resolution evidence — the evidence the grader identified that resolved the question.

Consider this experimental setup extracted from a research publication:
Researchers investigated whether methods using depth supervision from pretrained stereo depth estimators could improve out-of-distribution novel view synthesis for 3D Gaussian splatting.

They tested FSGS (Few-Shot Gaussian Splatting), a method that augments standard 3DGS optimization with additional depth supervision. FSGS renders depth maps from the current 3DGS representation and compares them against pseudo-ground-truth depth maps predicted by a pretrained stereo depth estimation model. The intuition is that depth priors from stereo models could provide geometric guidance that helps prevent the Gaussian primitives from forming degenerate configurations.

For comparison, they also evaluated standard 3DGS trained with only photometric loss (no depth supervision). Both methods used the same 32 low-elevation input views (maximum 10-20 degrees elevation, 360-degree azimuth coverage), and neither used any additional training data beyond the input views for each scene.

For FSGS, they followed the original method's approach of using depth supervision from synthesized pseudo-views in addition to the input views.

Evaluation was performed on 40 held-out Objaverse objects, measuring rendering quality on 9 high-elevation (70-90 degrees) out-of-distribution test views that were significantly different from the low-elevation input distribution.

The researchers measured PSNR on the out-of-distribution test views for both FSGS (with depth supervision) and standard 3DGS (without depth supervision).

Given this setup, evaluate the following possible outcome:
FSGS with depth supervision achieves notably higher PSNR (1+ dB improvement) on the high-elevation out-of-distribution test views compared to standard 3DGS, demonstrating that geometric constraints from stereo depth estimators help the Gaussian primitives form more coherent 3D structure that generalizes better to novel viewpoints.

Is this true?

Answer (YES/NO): NO